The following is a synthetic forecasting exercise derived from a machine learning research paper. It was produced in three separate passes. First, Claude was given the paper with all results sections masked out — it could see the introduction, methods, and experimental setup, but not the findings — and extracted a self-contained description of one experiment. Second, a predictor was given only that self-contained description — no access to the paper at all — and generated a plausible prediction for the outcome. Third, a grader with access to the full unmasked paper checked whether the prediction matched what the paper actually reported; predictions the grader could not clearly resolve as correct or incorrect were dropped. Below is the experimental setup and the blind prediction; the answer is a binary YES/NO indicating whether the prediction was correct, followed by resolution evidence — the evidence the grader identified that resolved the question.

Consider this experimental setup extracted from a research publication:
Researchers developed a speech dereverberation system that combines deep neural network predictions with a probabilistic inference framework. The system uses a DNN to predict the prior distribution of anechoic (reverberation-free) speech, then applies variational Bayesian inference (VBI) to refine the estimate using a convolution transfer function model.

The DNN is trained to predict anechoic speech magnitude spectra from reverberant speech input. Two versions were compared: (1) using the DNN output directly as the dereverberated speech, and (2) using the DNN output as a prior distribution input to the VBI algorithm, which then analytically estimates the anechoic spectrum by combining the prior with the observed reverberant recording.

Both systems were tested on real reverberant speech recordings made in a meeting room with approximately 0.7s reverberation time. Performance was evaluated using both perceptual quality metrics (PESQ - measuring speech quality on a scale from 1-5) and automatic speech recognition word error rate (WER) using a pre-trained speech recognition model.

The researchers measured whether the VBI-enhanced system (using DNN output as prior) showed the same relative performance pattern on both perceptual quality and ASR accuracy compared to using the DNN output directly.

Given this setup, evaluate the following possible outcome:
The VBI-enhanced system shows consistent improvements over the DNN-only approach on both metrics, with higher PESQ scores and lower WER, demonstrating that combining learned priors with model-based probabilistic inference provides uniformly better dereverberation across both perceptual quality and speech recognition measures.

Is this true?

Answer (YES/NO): NO